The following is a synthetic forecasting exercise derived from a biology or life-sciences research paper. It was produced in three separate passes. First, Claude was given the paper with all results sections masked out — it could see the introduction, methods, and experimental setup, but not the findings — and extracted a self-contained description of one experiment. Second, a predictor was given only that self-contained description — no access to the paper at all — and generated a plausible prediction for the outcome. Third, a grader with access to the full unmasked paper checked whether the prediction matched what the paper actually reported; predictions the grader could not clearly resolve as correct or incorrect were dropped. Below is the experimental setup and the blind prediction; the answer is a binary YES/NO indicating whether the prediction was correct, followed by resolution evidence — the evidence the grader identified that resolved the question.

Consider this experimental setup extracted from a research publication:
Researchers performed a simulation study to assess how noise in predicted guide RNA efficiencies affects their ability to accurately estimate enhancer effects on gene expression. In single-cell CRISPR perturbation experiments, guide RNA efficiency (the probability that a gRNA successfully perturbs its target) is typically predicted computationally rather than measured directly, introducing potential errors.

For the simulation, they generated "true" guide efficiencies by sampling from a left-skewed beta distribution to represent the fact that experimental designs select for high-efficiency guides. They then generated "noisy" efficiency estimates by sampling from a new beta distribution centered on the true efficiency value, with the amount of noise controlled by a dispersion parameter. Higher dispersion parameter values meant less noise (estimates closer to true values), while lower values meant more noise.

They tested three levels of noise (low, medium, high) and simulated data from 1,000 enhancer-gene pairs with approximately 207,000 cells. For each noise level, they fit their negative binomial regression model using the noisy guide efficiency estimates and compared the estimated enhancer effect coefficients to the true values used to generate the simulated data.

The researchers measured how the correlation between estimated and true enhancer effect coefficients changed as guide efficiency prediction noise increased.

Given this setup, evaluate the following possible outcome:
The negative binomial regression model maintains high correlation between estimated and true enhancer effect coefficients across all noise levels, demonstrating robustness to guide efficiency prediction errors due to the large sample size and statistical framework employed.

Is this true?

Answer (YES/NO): NO